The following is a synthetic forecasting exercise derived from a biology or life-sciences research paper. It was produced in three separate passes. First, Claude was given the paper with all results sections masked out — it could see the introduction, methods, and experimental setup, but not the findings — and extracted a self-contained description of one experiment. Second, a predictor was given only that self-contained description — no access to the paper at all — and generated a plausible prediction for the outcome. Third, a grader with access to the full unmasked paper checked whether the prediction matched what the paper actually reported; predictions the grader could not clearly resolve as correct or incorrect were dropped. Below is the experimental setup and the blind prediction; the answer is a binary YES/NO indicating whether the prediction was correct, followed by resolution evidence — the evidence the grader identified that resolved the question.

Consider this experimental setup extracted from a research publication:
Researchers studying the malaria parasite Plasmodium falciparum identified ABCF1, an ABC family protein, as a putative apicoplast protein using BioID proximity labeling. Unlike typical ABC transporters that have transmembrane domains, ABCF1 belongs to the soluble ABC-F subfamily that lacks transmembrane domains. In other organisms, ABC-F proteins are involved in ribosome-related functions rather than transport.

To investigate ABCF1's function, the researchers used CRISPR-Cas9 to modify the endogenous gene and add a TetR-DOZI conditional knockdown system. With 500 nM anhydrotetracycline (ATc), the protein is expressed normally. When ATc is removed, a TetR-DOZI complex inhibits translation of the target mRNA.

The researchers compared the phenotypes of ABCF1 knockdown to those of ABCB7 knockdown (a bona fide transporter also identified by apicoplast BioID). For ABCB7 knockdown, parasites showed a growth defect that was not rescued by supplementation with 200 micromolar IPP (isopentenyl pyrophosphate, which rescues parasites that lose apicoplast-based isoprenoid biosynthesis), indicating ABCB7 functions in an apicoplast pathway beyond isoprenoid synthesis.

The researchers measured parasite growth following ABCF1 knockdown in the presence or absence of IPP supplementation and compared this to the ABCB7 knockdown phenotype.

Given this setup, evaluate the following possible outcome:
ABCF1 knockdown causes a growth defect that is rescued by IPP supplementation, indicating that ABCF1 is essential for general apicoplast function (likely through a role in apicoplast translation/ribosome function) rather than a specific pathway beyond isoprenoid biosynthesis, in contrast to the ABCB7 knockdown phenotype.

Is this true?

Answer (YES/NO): YES